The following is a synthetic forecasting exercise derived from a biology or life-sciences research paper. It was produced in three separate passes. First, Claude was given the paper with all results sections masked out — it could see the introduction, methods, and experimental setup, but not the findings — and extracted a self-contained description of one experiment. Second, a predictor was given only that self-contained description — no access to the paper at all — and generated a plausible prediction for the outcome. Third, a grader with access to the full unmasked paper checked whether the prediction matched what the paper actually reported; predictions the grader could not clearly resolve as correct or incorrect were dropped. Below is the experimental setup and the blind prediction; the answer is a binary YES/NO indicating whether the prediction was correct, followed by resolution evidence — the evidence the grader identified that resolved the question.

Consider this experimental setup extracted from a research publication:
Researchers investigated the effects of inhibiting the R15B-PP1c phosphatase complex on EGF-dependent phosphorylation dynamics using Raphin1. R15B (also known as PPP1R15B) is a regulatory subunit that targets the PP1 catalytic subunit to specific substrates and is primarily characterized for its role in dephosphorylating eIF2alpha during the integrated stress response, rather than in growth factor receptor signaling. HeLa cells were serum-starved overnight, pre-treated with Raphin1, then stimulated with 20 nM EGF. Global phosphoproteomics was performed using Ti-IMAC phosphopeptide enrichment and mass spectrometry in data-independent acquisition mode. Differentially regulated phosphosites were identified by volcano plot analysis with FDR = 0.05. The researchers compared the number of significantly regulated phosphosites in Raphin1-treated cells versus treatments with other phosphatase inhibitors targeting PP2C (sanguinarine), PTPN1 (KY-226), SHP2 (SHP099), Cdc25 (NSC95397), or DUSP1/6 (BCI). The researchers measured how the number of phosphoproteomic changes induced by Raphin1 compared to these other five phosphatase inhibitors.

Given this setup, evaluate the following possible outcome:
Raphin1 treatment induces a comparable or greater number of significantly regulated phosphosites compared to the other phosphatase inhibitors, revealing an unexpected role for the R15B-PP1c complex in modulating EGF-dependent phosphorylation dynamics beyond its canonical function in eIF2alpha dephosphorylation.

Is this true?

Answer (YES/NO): NO